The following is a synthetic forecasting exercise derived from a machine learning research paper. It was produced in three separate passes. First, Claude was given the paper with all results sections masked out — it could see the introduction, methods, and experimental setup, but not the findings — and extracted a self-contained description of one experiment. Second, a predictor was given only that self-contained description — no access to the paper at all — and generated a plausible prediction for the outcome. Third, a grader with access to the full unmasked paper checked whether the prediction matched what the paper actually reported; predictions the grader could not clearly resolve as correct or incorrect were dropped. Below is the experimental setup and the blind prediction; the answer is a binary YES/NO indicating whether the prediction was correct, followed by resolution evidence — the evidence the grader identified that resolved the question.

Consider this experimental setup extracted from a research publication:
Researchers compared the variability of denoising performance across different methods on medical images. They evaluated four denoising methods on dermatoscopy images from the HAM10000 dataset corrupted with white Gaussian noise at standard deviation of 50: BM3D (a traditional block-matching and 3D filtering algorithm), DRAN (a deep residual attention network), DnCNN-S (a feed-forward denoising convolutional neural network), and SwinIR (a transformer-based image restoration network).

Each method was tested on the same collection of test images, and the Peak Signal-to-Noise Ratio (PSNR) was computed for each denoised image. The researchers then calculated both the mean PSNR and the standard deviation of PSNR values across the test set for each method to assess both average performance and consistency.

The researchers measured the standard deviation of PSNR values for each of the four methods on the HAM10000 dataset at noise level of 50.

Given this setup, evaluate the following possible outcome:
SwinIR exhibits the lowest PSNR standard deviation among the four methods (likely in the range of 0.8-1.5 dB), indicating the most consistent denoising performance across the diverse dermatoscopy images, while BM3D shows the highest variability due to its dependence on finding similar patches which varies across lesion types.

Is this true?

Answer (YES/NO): NO